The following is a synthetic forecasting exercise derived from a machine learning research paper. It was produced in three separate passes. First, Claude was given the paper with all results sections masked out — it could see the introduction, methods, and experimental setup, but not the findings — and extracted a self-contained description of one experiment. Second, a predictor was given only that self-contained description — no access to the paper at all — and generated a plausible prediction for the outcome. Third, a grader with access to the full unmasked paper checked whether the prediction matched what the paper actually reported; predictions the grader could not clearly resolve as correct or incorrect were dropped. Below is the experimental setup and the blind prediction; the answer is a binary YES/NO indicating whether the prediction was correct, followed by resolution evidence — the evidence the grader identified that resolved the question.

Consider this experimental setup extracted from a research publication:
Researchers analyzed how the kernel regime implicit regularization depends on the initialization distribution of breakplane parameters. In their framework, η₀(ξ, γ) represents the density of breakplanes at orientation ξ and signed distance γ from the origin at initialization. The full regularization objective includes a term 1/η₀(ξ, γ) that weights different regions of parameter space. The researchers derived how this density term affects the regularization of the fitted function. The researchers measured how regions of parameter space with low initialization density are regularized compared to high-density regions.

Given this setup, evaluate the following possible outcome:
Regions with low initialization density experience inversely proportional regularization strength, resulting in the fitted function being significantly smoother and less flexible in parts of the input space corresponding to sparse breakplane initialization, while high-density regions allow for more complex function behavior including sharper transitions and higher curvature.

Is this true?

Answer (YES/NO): YES